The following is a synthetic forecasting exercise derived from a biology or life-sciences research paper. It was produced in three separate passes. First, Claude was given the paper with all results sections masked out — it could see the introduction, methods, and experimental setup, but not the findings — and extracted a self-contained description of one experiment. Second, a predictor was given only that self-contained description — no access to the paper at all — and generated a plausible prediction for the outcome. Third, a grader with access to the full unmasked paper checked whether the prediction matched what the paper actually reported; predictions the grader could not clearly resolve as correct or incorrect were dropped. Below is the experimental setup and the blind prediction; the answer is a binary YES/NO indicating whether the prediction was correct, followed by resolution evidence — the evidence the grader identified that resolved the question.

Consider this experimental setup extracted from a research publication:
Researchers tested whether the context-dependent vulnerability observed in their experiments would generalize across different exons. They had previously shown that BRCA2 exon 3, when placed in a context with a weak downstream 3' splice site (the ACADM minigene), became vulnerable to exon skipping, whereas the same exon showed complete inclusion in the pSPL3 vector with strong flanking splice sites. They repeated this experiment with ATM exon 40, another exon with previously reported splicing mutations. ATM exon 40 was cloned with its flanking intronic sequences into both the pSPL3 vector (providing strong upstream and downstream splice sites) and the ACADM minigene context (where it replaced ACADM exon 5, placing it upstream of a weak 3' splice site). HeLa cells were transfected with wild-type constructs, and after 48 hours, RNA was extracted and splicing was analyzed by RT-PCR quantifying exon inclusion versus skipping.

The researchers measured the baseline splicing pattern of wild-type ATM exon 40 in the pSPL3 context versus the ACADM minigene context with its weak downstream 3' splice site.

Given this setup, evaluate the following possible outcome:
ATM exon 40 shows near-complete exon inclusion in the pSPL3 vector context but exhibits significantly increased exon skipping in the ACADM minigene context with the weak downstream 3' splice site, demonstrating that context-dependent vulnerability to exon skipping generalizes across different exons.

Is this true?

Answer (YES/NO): NO